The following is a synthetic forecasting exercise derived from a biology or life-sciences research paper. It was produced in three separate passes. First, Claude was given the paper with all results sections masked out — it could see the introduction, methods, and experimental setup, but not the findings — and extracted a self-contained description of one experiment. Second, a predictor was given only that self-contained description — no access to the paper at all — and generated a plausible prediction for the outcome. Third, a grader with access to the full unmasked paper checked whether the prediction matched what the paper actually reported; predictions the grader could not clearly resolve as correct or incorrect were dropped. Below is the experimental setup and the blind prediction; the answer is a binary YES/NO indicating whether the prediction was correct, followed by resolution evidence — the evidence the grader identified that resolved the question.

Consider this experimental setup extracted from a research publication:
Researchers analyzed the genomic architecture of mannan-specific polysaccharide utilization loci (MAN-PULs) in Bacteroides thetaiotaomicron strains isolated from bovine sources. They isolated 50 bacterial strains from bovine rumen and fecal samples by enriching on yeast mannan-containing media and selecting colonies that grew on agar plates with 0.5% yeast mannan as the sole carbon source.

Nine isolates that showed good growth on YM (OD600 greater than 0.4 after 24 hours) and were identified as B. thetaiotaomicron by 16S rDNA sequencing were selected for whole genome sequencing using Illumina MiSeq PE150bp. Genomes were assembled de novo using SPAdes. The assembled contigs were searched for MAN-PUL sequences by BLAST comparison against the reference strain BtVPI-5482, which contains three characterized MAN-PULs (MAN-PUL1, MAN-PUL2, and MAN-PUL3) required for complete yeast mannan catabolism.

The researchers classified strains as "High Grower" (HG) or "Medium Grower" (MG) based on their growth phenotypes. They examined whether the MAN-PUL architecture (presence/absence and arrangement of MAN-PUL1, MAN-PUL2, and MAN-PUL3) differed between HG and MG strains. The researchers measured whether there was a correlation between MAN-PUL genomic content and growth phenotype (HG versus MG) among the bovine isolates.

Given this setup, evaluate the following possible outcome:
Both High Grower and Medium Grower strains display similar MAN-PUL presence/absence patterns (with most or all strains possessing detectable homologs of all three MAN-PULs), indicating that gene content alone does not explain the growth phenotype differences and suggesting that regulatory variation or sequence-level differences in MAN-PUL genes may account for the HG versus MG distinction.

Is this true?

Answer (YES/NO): NO